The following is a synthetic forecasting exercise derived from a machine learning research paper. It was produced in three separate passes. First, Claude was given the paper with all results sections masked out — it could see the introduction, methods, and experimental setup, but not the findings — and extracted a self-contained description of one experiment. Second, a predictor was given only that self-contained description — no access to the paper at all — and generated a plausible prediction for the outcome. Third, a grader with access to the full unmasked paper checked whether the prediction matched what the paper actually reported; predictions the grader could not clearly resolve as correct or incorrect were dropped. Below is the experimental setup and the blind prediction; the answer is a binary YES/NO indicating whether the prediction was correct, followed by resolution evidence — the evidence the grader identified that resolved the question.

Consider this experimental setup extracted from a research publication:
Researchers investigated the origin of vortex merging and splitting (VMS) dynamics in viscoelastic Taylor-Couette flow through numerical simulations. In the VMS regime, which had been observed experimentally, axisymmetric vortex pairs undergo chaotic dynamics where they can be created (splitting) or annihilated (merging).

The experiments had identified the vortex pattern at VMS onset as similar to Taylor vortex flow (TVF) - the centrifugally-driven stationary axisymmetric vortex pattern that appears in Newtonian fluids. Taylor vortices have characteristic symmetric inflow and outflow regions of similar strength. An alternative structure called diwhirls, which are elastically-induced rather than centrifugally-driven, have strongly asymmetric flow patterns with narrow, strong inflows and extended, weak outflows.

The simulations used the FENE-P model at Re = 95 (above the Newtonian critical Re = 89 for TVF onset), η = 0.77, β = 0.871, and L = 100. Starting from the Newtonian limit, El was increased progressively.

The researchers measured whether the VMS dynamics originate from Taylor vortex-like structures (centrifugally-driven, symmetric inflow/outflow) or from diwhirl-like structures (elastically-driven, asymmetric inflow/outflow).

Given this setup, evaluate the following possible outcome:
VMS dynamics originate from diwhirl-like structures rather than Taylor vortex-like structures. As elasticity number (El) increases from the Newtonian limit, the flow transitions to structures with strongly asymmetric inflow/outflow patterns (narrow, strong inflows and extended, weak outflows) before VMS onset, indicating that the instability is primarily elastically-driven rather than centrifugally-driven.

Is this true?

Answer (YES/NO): YES